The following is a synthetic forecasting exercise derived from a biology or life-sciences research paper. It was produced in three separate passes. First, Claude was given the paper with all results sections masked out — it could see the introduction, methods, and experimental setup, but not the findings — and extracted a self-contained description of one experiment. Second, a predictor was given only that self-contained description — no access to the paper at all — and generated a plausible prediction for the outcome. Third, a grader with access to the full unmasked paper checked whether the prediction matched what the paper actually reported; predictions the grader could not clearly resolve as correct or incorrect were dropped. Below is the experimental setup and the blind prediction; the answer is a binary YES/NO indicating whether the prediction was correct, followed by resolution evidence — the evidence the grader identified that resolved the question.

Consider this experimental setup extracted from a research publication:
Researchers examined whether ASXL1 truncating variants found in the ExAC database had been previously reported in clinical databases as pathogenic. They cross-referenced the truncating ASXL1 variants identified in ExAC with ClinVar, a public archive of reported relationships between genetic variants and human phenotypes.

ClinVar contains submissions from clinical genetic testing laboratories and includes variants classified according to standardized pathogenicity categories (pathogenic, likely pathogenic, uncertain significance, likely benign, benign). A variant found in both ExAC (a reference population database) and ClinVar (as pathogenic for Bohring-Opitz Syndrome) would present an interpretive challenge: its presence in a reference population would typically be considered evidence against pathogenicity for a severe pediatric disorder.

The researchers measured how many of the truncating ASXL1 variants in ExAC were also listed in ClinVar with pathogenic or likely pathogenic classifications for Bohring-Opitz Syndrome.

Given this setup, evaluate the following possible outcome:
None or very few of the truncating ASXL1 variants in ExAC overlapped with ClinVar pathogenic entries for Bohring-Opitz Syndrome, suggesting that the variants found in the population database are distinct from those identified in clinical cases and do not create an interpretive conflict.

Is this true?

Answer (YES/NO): NO